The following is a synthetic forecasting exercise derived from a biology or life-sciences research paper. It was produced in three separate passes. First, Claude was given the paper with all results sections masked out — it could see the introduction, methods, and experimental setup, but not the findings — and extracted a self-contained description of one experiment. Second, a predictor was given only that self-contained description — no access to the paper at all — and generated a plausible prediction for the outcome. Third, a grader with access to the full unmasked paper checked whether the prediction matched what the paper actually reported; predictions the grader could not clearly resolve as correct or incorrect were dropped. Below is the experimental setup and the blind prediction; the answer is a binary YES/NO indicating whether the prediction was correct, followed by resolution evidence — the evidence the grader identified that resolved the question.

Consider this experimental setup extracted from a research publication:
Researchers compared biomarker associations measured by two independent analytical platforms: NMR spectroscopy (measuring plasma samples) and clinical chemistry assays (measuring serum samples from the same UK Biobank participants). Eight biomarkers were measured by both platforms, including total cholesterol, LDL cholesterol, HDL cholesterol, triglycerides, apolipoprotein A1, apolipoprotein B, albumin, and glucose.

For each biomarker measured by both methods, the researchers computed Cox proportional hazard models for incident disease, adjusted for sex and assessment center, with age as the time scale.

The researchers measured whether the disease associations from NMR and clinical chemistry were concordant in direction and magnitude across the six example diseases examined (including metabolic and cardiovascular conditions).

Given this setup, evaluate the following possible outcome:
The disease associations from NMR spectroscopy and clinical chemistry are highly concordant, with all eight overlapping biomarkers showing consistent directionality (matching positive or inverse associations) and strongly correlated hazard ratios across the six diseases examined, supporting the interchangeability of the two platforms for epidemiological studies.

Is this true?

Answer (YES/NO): YES